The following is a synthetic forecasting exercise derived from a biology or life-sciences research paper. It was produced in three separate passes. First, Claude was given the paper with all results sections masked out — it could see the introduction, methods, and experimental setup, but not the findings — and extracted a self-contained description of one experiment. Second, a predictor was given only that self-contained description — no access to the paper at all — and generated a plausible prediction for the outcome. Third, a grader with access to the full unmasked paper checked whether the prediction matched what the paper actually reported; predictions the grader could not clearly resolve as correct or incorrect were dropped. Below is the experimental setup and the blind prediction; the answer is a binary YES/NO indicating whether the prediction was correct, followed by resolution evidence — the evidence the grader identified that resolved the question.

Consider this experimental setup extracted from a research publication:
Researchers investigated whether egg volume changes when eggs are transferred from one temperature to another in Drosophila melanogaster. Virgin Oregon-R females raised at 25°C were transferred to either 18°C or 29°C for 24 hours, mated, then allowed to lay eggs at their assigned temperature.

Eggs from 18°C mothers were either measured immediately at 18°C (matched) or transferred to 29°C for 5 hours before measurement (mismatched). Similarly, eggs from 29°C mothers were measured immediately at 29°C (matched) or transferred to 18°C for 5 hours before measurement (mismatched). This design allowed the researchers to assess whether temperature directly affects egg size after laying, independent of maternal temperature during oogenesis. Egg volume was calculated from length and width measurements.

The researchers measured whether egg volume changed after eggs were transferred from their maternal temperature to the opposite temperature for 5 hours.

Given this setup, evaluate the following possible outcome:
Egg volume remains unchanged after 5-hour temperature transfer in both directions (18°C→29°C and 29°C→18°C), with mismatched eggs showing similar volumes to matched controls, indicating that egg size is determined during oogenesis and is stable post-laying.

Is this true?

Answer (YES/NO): YES